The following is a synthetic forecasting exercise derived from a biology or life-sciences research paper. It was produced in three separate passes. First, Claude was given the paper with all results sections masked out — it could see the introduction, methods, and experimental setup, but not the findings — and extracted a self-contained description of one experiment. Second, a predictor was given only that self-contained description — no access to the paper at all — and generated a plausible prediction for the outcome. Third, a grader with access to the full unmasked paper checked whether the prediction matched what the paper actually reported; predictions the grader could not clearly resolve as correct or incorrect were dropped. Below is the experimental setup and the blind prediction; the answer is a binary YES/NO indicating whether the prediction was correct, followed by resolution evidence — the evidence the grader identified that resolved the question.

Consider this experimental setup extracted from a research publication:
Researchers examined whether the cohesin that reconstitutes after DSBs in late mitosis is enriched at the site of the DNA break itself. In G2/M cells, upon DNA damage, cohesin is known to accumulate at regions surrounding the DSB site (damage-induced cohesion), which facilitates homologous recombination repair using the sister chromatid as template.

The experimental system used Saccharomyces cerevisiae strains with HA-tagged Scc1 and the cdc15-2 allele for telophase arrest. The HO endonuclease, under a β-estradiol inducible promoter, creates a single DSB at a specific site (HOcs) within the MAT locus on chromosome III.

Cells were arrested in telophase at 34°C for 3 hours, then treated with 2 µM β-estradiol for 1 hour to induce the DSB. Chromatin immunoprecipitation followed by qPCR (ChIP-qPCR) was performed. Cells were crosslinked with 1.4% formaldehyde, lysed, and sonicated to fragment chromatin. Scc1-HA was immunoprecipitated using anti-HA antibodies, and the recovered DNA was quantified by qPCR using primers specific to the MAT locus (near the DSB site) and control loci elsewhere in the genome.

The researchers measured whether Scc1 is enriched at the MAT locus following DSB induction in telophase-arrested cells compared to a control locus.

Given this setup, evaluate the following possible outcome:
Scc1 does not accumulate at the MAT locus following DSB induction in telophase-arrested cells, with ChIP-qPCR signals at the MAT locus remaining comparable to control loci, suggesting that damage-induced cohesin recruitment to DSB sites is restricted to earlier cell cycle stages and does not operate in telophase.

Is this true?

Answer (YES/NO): YES